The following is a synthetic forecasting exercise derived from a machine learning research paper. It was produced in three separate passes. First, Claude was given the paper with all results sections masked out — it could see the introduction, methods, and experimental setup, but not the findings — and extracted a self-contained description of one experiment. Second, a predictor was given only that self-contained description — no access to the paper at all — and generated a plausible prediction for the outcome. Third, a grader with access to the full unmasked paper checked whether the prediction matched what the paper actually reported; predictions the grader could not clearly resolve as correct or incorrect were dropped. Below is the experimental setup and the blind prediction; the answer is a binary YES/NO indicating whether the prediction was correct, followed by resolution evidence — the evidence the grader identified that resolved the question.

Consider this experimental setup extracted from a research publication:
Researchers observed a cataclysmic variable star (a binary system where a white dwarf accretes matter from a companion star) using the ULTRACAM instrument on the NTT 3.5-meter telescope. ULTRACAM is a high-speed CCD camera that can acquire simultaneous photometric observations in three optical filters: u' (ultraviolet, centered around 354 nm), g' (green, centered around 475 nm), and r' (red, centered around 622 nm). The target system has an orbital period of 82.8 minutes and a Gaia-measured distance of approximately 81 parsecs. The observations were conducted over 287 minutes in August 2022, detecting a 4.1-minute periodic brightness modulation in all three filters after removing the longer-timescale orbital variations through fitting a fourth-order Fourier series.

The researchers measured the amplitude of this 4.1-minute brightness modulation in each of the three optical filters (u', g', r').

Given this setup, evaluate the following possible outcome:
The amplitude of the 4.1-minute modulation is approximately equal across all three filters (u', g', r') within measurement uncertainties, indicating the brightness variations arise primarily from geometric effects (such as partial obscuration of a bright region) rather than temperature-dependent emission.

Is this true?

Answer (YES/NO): NO